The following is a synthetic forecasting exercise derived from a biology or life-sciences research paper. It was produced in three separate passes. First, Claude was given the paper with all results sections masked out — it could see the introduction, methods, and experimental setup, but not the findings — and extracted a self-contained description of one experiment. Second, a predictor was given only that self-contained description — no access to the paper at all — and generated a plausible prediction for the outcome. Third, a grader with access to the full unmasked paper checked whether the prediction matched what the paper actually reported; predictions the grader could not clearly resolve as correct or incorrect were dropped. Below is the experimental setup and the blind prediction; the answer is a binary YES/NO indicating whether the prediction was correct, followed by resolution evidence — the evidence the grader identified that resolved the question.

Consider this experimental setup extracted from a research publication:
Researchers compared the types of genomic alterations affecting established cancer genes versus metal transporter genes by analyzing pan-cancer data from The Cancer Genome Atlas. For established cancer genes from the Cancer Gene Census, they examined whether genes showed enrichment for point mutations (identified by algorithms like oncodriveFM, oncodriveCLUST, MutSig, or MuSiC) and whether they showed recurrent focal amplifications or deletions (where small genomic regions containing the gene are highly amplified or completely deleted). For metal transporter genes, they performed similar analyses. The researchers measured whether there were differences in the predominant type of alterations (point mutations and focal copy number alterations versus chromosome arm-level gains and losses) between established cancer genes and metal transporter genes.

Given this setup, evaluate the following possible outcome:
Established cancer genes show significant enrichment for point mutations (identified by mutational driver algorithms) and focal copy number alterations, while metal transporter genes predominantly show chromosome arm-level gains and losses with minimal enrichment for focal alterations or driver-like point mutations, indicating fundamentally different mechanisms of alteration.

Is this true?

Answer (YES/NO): YES